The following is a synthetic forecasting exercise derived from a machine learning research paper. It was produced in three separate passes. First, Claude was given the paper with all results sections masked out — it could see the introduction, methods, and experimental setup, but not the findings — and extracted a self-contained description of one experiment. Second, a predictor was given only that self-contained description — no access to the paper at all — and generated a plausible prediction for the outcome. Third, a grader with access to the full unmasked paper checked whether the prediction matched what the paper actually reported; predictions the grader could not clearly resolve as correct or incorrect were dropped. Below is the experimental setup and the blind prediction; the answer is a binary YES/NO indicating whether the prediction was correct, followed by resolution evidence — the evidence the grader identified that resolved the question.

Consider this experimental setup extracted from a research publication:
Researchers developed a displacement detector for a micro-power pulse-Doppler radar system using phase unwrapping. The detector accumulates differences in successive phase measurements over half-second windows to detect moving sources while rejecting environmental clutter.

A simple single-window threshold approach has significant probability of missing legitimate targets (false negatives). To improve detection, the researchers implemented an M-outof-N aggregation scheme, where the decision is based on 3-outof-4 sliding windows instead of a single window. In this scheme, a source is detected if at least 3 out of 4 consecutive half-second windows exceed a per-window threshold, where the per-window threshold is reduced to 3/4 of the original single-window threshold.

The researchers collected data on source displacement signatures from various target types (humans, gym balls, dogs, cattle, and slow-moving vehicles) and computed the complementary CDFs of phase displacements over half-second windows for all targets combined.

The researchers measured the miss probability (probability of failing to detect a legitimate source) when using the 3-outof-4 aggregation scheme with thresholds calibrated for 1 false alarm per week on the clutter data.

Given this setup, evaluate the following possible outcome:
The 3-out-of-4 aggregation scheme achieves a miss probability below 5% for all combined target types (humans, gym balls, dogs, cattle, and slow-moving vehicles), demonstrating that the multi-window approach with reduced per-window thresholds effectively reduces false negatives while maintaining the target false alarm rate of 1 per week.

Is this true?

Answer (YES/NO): NO